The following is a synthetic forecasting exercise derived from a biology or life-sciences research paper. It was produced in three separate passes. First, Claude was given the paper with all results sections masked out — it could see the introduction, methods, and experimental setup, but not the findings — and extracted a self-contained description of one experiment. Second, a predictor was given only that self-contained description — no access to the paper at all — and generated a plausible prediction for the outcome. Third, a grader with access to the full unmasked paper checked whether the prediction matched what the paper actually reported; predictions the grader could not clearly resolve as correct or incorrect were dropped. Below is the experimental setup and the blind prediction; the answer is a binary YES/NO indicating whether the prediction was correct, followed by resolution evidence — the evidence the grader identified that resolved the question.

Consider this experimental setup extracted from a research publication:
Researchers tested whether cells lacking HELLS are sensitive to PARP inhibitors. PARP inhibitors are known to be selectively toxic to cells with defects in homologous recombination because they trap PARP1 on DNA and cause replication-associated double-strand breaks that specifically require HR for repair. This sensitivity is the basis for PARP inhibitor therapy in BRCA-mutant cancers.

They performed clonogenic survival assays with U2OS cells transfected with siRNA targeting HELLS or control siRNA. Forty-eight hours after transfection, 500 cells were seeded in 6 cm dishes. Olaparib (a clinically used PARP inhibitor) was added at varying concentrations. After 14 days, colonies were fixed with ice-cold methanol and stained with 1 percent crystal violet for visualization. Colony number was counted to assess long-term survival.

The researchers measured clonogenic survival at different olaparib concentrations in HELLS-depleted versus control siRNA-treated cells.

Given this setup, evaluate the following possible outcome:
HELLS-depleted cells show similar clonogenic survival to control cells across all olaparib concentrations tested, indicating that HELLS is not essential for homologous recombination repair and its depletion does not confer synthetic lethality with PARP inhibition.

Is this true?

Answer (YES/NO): NO